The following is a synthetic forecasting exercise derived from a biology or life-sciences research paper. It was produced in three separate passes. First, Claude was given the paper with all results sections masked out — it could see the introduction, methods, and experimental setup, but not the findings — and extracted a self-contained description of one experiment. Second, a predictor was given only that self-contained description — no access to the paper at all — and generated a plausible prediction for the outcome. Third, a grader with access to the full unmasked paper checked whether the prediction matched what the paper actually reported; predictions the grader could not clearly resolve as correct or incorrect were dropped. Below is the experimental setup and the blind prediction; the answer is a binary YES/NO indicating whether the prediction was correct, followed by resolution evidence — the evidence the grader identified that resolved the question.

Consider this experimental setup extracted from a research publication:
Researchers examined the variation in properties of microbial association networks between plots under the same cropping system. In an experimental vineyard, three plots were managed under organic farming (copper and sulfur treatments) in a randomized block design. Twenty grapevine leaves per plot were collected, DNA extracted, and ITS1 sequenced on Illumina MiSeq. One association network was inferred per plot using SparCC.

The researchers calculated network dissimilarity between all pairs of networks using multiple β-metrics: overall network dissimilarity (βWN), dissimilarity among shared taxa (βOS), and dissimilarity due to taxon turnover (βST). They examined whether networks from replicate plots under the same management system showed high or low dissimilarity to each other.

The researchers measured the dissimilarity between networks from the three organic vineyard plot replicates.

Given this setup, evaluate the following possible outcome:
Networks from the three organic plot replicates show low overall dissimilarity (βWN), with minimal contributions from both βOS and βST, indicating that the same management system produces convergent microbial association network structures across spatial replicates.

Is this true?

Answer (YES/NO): NO